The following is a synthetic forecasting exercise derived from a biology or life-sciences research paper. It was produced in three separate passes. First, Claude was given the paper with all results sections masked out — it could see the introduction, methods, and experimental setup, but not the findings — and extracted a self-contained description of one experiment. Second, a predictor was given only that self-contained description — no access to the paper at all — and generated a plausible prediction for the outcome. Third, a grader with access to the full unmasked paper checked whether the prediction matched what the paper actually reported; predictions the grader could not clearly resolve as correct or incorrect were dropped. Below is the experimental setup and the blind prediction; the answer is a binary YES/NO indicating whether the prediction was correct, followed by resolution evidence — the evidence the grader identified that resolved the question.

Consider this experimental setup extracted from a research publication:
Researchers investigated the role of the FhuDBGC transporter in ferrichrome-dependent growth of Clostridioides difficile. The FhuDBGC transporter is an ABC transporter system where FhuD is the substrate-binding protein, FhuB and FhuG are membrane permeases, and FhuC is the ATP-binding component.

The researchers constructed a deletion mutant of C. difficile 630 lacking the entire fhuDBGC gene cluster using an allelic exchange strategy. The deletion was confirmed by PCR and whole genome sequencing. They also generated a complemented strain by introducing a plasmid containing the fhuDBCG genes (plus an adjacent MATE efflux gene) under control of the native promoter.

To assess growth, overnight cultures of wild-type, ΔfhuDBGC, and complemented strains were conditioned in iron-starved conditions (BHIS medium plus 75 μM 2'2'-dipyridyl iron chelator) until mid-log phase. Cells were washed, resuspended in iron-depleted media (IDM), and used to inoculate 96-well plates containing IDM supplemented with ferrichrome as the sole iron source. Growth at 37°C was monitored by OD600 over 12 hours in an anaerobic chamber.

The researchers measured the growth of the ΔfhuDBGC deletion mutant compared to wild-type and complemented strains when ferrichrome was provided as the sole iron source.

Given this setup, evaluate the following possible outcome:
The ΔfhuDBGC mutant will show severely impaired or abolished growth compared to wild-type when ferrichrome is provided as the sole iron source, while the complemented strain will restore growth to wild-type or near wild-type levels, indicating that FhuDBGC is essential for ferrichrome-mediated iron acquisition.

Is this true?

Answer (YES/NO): NO